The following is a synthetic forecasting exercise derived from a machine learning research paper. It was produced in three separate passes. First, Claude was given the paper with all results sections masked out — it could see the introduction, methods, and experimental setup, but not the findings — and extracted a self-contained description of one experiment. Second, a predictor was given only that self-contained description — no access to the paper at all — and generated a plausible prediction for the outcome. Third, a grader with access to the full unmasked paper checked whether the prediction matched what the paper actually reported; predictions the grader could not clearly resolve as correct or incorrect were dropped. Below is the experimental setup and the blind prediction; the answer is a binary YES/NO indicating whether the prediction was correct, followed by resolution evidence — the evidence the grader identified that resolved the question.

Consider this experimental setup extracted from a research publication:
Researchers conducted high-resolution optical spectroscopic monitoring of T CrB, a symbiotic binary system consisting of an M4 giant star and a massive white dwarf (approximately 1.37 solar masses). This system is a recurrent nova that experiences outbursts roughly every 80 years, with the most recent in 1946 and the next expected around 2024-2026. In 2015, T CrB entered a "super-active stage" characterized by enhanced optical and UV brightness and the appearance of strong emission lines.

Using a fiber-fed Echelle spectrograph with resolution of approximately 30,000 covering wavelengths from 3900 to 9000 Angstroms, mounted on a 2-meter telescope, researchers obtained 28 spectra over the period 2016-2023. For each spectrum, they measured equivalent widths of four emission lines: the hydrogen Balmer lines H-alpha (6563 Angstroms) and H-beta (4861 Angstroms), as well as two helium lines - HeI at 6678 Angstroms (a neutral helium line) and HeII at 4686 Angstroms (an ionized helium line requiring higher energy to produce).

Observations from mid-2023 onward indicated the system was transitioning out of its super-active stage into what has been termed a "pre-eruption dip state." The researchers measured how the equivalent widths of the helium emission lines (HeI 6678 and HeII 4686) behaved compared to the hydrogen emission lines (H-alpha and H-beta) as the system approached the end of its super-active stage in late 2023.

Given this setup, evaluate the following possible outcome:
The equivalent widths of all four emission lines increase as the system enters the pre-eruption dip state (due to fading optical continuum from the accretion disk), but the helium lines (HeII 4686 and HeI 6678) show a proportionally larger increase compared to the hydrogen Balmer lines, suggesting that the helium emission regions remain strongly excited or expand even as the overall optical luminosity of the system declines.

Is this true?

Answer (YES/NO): NO